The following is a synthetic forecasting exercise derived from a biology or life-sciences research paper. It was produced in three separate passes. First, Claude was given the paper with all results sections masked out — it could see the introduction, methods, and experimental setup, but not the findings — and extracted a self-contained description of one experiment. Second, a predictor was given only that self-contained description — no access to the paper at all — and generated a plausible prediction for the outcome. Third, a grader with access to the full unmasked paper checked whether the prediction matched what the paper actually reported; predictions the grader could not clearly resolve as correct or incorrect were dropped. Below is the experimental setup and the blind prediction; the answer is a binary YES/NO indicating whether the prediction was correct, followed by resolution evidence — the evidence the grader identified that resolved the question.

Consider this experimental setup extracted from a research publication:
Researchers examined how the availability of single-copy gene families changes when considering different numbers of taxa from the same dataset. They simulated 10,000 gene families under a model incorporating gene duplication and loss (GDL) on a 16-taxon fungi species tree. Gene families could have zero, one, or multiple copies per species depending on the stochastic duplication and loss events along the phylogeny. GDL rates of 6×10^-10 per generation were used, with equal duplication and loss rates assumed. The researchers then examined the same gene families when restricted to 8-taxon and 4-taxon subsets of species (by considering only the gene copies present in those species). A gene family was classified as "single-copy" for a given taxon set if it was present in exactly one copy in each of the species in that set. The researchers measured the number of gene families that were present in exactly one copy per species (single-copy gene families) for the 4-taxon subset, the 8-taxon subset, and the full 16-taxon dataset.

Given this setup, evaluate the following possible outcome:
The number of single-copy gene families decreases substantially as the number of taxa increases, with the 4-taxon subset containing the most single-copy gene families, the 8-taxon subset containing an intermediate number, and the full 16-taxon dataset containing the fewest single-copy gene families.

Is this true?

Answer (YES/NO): YES